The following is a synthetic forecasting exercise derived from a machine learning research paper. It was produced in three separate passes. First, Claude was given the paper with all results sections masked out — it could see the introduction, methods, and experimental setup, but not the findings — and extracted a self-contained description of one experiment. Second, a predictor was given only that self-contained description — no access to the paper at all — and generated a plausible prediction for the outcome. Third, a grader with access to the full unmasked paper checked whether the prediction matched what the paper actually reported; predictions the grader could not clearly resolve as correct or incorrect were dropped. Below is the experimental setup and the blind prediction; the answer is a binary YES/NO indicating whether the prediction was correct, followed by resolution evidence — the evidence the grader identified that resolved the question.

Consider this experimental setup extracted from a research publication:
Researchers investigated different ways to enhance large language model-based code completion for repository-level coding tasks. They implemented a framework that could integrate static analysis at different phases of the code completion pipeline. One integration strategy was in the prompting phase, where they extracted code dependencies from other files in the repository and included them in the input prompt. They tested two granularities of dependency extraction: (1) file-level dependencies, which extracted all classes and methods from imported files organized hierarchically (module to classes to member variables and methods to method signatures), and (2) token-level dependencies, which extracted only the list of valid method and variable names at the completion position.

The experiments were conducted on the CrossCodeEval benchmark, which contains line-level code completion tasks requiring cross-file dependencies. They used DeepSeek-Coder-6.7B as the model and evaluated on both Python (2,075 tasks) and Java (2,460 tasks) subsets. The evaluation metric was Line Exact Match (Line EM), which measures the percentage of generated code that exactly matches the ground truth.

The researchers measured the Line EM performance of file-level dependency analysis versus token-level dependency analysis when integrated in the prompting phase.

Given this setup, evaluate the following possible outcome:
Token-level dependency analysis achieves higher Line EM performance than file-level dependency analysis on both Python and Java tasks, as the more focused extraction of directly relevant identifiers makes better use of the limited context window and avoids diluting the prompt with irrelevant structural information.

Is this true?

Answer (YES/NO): NO